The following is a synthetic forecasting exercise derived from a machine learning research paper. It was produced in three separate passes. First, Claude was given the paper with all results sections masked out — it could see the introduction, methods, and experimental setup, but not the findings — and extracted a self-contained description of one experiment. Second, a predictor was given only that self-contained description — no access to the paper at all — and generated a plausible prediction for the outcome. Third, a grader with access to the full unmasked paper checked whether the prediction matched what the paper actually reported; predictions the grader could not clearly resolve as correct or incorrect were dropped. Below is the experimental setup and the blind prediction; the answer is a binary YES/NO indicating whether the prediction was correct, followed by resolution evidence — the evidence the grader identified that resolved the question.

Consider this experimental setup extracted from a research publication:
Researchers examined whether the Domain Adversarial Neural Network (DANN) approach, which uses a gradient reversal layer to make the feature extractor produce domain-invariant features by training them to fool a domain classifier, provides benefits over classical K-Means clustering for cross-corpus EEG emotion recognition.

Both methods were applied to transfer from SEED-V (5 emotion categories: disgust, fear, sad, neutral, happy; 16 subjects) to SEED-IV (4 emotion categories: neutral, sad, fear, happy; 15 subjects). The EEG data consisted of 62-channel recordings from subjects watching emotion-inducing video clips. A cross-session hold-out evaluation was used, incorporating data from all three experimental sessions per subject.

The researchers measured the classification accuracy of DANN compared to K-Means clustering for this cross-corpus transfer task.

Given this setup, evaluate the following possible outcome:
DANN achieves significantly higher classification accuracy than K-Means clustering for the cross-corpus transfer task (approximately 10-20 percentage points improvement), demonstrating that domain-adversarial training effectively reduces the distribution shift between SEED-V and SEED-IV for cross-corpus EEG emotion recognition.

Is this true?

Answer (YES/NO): NO